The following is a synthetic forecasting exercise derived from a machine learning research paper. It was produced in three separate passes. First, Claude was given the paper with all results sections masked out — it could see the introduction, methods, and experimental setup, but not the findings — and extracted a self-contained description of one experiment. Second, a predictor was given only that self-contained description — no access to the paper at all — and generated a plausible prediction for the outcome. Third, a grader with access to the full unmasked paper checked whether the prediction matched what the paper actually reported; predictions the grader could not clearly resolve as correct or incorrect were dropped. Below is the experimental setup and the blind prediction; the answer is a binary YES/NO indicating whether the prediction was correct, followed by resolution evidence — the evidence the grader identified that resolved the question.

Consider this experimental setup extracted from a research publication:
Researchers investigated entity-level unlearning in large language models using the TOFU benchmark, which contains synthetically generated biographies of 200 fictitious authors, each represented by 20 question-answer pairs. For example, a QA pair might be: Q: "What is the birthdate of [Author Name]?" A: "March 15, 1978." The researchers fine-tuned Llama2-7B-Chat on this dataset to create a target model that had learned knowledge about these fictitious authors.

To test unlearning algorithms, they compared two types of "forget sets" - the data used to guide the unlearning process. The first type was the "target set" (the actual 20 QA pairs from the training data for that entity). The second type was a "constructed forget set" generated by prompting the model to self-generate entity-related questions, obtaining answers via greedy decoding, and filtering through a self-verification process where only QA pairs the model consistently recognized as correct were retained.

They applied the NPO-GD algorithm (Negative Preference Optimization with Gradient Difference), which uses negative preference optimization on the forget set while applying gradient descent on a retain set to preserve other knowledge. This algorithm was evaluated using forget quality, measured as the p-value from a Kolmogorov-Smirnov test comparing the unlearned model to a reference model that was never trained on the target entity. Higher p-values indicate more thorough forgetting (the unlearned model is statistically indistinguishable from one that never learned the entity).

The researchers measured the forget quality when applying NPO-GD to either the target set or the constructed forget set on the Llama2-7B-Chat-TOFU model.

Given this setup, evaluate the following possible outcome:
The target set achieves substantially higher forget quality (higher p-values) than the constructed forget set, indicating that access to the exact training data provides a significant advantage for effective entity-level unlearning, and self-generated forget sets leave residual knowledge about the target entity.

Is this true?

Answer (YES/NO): YES